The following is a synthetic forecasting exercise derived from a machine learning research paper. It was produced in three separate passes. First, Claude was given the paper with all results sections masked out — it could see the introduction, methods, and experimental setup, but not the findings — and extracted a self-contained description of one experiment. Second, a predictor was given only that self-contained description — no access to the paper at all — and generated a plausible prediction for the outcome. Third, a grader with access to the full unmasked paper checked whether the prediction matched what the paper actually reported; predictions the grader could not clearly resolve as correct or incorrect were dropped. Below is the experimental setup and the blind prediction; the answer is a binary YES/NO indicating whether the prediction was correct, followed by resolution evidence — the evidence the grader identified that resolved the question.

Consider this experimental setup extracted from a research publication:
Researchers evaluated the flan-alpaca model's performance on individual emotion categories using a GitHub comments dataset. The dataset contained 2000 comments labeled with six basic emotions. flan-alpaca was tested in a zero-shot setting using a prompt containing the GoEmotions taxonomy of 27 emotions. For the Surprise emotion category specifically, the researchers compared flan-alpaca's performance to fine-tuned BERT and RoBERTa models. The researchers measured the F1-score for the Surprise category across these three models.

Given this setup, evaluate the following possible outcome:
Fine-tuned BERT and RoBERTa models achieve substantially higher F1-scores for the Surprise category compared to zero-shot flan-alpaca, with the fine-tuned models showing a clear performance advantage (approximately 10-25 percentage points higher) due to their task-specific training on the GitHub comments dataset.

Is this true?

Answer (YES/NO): NO